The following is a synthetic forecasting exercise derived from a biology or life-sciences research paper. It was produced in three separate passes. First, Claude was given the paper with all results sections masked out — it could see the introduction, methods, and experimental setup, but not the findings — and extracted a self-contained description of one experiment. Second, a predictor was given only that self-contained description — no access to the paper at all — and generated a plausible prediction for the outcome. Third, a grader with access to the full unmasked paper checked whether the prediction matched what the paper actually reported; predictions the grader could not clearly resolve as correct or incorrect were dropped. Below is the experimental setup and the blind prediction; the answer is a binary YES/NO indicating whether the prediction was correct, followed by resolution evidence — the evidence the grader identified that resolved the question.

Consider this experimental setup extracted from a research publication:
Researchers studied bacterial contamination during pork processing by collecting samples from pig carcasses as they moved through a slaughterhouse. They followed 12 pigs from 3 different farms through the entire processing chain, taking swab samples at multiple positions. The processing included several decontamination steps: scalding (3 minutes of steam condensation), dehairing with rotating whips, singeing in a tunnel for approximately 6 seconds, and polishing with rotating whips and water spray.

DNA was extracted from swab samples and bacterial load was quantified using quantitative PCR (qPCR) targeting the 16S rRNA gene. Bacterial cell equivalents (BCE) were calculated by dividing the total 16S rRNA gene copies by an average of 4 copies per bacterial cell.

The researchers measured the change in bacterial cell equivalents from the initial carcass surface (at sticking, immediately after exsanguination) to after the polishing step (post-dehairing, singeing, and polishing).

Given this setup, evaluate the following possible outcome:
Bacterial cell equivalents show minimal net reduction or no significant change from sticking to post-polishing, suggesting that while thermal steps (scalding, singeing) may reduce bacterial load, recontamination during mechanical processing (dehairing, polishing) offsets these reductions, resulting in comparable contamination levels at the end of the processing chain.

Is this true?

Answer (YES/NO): NO